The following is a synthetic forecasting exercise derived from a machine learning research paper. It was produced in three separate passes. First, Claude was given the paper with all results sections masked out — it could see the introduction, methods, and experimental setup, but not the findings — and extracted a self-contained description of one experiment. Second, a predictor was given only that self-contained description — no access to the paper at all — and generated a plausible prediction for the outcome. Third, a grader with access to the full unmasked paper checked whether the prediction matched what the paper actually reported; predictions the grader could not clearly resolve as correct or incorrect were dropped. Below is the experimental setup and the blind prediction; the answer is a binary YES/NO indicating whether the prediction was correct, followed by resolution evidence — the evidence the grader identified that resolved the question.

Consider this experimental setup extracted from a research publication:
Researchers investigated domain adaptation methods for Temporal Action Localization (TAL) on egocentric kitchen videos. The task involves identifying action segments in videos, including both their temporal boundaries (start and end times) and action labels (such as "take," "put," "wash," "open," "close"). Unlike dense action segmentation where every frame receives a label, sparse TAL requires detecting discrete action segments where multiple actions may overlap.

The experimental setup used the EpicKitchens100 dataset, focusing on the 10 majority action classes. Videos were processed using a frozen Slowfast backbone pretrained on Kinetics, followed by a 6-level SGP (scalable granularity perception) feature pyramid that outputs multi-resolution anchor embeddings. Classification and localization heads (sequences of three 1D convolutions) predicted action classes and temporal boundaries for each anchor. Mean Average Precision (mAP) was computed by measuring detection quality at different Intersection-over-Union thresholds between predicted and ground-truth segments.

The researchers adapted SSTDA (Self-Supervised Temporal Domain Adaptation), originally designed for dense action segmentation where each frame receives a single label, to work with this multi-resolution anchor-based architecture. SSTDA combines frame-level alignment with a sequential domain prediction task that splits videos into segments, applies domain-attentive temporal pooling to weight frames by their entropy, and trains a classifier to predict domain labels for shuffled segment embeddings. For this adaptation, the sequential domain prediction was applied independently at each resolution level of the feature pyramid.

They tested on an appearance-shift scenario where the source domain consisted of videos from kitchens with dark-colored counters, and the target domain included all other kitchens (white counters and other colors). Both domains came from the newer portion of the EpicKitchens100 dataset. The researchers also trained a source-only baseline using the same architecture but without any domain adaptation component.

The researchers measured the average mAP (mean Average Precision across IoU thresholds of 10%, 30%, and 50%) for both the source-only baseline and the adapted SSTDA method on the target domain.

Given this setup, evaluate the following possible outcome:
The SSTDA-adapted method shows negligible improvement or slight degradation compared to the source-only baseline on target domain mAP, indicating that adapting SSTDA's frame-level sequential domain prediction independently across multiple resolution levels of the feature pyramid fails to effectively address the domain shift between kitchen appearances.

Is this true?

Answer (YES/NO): NO